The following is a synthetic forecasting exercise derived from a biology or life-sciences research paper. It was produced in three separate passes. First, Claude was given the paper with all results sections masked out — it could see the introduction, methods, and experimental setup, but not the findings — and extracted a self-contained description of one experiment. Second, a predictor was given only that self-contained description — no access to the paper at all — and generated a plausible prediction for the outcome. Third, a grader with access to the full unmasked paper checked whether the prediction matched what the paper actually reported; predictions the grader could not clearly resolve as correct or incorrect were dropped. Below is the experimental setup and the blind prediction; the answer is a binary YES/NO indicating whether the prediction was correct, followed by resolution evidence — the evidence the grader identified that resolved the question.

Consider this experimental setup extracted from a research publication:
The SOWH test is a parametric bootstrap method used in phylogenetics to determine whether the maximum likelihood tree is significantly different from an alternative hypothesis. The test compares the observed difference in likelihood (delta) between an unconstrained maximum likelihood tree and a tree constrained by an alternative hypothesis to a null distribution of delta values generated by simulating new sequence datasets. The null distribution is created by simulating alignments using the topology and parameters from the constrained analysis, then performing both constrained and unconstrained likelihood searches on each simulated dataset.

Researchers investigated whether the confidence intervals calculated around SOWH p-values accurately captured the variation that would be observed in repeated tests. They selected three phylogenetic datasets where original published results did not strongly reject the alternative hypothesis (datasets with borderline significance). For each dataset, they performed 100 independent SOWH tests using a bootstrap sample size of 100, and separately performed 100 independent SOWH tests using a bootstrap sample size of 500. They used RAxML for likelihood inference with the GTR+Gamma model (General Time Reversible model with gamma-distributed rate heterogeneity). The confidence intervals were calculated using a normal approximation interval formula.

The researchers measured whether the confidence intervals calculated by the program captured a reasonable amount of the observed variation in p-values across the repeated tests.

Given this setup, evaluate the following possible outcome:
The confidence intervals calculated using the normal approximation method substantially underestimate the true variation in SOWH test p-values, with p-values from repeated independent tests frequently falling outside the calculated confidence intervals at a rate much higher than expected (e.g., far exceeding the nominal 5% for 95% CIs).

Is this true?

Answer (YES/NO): NO